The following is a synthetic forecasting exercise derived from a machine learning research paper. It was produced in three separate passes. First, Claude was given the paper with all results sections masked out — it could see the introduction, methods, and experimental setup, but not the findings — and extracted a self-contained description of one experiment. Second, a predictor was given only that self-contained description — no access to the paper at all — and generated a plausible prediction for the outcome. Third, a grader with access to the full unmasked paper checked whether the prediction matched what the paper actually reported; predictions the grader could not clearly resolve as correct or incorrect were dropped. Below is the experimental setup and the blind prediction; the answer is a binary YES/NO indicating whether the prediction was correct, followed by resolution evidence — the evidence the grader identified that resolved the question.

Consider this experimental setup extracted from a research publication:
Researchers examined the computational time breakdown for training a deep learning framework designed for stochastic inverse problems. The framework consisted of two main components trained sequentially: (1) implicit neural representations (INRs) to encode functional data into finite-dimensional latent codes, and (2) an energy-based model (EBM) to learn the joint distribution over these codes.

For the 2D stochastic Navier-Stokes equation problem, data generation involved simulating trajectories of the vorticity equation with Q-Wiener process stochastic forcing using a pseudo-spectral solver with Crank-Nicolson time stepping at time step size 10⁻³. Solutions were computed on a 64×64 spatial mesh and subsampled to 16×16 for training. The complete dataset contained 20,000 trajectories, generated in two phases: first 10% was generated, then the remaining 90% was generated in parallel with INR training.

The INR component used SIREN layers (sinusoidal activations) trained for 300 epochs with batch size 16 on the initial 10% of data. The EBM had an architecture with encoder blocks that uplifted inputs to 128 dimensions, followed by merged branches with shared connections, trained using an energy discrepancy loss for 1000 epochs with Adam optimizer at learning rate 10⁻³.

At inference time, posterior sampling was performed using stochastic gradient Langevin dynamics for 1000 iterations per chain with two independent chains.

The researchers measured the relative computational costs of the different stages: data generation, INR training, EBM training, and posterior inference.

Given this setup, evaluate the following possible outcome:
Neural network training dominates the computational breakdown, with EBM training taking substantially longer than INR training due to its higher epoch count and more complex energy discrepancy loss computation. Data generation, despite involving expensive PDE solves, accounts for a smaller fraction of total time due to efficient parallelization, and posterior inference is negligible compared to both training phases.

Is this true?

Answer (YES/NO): NO